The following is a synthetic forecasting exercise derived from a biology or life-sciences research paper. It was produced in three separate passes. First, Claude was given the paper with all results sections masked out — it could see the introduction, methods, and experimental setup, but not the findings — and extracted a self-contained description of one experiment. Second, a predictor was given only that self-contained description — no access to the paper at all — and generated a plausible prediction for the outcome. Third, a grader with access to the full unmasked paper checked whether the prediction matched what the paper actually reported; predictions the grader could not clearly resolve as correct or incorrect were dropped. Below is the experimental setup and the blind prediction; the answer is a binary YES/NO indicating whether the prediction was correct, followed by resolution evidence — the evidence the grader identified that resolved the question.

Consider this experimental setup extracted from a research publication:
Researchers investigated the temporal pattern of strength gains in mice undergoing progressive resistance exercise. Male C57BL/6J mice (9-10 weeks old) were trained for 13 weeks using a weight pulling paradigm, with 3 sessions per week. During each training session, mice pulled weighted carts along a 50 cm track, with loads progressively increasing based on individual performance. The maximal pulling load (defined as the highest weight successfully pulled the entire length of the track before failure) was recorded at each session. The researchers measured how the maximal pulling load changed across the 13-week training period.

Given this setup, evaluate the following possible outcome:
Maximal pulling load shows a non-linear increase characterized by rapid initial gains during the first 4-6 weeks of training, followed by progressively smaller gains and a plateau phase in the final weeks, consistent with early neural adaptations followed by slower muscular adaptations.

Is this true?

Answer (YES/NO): YES